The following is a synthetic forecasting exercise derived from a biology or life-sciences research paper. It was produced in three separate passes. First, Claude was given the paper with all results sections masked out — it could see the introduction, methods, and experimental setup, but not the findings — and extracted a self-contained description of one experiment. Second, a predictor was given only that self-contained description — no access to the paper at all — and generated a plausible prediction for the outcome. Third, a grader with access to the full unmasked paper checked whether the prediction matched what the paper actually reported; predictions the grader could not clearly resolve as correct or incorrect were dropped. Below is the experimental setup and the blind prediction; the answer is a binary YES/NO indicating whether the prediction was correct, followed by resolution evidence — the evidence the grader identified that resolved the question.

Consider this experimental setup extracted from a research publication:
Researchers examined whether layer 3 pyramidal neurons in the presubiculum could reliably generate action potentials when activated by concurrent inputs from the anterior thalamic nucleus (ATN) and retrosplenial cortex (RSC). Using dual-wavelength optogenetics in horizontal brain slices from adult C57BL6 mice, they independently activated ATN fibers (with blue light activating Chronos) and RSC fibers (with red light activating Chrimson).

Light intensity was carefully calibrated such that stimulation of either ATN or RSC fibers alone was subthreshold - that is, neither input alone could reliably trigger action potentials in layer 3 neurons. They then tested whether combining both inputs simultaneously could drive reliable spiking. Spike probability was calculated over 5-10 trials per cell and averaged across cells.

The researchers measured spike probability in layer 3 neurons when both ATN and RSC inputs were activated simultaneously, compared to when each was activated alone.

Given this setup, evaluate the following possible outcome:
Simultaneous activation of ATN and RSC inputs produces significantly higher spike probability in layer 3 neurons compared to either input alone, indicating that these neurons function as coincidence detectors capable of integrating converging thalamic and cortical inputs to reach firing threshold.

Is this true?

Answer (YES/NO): YES